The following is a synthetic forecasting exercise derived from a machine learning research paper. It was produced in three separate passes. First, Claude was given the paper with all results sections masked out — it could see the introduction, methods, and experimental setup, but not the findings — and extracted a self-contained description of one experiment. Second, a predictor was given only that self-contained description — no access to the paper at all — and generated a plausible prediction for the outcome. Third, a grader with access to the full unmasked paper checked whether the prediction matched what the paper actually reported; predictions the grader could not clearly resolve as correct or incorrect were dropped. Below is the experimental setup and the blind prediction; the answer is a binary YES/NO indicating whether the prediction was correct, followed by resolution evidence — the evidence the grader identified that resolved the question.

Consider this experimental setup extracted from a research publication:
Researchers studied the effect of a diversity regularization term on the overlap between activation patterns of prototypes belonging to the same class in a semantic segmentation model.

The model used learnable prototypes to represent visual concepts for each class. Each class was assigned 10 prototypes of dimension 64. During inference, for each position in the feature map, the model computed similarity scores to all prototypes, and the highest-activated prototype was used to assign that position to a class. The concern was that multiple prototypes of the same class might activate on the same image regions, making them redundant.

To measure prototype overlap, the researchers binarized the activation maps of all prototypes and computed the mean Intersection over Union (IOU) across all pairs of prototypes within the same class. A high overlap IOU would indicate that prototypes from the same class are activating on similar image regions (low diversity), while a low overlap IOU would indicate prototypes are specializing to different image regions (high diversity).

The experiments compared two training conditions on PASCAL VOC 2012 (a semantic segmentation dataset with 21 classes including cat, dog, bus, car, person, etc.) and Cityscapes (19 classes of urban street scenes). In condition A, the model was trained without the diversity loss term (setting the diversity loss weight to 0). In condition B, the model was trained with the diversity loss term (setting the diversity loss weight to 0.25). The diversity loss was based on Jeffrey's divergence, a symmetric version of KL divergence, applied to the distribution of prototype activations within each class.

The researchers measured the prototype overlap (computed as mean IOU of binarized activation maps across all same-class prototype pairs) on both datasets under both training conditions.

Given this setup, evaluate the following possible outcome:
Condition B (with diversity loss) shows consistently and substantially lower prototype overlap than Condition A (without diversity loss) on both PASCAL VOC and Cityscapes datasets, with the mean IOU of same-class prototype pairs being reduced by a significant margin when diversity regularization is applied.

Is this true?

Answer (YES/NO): YES